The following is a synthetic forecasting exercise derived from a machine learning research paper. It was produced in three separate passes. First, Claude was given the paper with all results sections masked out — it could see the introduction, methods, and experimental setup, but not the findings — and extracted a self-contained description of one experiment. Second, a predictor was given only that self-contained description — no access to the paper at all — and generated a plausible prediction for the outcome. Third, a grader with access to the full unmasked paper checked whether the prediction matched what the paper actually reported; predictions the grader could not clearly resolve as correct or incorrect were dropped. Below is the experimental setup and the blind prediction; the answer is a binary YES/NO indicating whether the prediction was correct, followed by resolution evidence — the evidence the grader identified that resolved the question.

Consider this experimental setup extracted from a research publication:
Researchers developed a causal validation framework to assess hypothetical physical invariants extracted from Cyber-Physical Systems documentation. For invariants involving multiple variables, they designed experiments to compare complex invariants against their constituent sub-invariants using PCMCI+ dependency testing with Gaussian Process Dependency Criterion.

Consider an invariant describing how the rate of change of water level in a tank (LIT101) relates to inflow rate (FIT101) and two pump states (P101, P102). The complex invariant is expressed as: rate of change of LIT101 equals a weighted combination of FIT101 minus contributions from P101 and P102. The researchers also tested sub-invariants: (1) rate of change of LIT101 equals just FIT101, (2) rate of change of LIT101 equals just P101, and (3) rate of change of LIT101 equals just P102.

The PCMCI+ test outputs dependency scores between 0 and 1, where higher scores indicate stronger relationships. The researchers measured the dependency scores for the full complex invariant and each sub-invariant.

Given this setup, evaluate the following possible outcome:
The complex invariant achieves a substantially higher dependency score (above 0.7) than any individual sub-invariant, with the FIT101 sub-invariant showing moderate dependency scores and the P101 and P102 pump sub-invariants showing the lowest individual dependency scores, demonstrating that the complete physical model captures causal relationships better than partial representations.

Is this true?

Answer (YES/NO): NO